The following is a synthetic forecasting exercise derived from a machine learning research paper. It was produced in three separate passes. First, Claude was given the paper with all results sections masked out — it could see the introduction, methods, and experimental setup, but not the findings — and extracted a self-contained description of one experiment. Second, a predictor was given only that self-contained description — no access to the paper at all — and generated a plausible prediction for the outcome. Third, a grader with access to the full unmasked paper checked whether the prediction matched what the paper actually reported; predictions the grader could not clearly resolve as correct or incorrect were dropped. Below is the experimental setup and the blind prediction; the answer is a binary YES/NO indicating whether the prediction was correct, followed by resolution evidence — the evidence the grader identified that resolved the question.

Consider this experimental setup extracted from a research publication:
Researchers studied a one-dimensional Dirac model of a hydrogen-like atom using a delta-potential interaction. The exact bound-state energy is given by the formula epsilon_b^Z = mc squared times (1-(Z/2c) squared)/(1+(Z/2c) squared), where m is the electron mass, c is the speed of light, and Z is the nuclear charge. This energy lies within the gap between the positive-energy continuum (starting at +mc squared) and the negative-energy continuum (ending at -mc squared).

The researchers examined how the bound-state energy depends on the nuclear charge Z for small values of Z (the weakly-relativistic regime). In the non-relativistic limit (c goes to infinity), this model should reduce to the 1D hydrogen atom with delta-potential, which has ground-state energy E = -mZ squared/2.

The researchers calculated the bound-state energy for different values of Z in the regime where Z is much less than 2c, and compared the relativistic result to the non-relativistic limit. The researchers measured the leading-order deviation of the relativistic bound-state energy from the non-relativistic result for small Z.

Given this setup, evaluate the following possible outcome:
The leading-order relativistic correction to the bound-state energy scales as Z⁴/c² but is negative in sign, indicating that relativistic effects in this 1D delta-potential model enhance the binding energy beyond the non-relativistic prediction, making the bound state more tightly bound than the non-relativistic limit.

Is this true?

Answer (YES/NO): NO